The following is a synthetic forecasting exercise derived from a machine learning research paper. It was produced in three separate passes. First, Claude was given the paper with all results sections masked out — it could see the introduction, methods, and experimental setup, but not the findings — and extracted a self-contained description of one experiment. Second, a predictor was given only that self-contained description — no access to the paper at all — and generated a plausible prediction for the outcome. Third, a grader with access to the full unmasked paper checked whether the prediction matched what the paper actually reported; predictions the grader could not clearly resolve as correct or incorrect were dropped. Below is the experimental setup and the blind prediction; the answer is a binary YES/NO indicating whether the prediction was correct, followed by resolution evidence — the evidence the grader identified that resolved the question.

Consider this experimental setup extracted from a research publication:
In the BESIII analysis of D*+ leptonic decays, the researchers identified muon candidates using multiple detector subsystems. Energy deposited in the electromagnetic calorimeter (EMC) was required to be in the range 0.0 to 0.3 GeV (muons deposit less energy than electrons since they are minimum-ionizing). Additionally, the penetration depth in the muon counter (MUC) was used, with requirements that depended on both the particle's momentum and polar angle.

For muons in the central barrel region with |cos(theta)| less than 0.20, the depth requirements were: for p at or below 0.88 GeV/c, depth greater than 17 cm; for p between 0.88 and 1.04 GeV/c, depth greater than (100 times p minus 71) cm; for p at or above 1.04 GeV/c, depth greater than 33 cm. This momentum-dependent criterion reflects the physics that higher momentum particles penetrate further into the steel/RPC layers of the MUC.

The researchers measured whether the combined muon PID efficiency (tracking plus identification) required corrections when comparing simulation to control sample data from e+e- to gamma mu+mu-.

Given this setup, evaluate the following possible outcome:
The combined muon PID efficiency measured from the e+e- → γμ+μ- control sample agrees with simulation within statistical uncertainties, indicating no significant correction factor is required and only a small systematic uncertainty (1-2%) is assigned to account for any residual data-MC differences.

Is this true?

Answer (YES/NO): NO